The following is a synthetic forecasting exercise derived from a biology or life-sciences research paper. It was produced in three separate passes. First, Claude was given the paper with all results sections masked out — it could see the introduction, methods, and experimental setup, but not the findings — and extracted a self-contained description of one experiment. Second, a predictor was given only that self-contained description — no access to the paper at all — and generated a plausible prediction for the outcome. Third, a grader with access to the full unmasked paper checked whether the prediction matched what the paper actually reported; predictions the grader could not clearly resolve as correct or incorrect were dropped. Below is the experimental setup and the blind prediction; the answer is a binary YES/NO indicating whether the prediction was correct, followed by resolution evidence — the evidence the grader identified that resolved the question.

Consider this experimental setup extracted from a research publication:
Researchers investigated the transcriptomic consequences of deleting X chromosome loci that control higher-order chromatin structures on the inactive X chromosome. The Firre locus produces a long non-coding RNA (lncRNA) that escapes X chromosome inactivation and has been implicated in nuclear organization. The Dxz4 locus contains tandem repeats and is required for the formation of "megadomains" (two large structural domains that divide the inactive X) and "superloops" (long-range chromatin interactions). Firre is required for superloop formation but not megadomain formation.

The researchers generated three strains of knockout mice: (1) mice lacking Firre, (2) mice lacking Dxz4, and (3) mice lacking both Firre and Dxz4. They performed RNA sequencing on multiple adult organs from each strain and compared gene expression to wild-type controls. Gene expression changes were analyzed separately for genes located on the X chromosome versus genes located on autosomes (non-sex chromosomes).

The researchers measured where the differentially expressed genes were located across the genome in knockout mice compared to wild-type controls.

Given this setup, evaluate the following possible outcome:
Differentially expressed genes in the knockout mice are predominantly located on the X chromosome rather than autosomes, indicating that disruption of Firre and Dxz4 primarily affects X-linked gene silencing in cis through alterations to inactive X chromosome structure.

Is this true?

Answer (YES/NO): NO